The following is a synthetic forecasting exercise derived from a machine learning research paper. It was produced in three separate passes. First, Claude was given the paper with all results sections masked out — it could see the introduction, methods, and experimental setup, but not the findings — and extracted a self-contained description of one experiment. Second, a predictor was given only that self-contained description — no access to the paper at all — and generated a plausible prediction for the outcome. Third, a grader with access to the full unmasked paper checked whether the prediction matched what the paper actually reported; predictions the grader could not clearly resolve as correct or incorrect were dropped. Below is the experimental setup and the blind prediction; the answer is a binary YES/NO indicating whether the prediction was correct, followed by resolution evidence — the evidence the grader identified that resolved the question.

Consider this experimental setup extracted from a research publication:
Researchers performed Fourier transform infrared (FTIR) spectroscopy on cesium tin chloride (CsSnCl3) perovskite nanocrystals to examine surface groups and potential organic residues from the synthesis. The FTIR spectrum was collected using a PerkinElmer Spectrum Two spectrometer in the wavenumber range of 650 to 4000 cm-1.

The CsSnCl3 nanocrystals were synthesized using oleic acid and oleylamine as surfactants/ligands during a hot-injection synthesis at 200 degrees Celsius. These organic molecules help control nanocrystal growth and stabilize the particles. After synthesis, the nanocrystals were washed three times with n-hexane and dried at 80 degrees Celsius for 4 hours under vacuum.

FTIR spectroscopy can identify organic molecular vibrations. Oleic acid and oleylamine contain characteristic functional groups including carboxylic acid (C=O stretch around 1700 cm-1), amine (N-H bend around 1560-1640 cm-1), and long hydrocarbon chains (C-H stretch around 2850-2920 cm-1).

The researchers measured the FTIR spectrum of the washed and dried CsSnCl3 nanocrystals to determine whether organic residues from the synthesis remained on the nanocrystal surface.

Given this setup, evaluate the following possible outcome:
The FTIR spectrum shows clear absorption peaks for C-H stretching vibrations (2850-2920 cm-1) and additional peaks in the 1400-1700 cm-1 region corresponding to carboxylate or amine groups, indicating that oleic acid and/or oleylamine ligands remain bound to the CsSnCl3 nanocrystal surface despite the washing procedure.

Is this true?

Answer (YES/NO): YES